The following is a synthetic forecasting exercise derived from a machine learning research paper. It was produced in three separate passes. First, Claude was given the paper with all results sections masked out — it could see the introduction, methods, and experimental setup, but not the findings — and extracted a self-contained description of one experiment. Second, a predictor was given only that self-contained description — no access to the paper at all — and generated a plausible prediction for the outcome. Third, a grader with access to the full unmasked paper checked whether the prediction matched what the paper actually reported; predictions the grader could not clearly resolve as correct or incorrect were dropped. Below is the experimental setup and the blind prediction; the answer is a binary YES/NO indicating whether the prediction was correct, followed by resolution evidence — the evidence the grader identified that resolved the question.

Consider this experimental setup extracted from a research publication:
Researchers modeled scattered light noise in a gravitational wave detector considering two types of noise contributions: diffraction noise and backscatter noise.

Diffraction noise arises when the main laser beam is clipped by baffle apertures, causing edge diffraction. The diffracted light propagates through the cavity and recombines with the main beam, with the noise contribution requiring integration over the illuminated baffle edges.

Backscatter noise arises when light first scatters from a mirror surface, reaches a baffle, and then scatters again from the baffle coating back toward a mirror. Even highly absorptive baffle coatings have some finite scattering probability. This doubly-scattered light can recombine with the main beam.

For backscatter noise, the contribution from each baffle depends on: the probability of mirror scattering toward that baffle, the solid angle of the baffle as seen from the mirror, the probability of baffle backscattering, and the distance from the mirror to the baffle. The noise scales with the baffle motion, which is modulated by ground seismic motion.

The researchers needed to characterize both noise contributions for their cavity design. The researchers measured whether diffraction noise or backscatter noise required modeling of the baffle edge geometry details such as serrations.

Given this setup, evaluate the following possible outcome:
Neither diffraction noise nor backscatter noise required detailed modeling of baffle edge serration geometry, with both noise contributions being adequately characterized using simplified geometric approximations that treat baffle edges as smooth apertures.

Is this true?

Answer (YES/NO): NO